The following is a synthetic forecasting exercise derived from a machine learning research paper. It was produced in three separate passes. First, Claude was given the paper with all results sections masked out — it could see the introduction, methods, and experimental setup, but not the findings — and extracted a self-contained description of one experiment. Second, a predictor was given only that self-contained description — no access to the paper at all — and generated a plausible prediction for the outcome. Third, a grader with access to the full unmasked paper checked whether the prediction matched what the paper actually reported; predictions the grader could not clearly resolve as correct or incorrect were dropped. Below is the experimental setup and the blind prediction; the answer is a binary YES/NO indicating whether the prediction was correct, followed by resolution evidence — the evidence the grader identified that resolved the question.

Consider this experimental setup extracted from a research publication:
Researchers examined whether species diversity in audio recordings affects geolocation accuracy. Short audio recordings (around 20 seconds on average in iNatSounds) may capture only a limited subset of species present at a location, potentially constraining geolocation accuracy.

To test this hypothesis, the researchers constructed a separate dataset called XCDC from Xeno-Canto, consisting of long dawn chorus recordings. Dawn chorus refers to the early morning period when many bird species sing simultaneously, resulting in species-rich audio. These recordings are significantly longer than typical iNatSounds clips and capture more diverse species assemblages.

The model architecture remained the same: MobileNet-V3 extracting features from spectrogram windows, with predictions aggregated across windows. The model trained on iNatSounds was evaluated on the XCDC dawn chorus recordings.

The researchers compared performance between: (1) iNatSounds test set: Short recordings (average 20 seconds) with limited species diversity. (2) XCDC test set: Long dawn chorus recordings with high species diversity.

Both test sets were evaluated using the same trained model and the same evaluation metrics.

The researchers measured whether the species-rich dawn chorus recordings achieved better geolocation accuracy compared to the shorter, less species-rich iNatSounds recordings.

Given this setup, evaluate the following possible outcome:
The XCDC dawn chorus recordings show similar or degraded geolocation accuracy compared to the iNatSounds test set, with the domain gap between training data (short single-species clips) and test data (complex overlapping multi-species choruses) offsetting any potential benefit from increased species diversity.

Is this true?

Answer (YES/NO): YES